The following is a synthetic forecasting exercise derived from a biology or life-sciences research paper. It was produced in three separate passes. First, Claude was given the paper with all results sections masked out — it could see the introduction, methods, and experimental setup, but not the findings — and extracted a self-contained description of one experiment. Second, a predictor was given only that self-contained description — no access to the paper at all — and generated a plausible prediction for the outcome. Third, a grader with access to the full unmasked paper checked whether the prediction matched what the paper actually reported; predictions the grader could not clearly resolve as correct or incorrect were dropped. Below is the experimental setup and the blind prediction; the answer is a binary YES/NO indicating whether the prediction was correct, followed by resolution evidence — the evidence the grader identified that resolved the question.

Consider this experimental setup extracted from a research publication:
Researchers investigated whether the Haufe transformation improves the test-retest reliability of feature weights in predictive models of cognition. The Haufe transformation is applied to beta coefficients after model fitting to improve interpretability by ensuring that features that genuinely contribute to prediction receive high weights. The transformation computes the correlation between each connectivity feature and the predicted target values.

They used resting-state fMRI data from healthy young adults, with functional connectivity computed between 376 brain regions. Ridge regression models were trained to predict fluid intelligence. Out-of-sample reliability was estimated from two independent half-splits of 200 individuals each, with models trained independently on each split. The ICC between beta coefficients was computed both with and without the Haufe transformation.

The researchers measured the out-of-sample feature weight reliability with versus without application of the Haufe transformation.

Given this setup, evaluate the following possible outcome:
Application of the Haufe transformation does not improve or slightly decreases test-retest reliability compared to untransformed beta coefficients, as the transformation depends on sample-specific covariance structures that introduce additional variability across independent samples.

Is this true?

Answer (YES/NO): NO